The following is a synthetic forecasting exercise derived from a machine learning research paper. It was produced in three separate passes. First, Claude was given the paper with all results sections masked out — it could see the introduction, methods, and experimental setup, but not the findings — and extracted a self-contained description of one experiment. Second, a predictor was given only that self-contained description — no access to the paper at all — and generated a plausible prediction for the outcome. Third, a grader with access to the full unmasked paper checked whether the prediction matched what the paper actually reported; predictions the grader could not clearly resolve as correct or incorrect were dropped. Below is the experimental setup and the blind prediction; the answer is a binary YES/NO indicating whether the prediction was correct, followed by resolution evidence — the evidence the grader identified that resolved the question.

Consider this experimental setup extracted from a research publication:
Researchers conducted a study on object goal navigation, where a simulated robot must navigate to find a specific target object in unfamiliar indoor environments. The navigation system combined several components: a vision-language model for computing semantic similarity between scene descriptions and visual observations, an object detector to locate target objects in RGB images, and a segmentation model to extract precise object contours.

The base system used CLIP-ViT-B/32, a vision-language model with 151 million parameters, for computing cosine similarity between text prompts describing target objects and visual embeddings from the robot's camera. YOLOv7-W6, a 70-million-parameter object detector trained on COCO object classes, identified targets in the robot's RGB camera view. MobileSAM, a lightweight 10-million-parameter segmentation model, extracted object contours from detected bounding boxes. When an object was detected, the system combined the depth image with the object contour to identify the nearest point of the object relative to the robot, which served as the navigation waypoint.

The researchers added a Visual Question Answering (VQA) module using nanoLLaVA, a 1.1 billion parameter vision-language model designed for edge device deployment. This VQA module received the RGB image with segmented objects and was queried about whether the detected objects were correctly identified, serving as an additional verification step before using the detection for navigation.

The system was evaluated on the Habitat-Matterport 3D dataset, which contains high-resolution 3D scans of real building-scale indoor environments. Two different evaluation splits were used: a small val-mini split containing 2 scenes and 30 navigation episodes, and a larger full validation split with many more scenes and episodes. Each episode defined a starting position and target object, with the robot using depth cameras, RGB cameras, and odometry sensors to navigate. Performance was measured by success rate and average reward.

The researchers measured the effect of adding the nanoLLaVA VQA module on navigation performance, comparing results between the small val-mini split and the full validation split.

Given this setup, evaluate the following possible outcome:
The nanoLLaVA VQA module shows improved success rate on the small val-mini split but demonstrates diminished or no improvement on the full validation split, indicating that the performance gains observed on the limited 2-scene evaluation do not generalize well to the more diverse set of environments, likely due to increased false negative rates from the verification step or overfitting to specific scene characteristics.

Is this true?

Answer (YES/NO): YES